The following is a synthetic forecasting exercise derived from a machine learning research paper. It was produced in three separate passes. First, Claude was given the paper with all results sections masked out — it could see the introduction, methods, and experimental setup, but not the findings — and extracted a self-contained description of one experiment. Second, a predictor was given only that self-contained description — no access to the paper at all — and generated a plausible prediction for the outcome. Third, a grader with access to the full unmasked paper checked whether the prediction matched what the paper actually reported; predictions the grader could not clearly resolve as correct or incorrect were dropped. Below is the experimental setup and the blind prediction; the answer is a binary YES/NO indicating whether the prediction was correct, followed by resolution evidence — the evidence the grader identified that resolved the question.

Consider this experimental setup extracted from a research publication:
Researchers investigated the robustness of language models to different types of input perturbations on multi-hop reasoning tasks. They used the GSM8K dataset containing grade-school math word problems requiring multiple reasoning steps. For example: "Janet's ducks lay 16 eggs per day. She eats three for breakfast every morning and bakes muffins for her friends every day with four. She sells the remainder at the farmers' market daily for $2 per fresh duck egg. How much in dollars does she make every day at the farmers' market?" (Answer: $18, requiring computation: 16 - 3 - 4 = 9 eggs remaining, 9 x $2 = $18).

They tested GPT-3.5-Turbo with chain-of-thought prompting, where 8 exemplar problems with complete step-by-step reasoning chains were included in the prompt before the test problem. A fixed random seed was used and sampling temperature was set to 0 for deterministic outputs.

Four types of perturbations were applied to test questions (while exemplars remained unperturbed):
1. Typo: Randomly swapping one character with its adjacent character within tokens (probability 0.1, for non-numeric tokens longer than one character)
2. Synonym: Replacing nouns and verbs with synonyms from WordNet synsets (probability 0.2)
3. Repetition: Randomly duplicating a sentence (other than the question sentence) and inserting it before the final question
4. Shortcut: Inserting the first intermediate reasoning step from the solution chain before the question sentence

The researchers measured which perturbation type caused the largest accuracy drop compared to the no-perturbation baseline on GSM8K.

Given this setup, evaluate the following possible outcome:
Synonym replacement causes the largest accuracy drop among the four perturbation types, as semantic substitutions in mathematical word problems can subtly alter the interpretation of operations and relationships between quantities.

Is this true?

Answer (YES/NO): YES